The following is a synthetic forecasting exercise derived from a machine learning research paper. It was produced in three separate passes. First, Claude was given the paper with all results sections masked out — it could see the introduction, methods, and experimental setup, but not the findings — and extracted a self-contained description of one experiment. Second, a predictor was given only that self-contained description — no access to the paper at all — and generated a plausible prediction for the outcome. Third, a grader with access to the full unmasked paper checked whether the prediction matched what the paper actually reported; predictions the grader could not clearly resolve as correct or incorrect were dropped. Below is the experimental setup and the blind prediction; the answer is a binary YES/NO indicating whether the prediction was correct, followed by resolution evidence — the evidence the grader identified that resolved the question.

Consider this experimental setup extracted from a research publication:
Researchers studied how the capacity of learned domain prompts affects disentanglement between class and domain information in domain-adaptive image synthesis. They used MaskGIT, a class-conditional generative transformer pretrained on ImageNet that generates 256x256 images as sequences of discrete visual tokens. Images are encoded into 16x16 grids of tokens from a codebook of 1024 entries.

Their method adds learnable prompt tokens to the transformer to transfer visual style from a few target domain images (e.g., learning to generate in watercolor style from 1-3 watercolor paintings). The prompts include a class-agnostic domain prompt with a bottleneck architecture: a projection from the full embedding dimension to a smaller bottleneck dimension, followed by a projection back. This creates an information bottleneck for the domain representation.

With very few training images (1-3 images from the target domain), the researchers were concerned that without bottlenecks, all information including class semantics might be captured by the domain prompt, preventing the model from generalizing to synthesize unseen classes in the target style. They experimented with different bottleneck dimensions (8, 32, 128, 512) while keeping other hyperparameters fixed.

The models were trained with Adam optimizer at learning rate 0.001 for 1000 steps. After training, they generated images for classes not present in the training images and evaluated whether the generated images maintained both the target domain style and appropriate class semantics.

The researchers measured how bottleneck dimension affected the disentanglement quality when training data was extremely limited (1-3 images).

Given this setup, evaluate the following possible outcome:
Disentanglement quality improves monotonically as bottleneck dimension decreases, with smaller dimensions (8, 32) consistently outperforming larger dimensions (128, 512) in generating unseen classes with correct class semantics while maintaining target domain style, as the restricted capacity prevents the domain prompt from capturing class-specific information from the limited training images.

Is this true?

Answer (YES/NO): NO